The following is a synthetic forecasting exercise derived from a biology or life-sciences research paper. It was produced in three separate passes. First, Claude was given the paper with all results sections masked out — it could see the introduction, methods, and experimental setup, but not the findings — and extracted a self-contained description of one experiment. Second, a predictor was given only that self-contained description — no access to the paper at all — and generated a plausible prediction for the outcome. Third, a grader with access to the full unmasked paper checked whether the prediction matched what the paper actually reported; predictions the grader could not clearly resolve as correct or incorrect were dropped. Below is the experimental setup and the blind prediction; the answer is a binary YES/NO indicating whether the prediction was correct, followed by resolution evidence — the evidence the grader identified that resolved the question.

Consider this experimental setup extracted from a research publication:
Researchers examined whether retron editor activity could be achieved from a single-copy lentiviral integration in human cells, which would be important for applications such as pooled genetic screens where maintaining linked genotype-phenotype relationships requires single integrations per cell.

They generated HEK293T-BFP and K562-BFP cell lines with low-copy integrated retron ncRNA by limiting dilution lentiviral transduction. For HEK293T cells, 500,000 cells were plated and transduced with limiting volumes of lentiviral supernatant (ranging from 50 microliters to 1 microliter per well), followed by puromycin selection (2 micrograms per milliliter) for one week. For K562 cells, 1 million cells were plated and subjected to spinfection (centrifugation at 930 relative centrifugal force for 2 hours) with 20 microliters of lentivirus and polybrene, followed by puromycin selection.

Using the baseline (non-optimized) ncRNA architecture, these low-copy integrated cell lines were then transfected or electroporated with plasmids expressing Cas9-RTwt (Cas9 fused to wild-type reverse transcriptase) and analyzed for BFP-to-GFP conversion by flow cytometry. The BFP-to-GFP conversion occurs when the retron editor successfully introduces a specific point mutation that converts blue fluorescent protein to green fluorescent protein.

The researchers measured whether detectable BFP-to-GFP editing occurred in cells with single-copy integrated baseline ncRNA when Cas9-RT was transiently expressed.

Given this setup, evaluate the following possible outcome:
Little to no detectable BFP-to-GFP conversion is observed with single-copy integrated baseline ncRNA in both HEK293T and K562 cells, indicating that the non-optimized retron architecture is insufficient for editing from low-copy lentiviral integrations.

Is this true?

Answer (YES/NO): YES